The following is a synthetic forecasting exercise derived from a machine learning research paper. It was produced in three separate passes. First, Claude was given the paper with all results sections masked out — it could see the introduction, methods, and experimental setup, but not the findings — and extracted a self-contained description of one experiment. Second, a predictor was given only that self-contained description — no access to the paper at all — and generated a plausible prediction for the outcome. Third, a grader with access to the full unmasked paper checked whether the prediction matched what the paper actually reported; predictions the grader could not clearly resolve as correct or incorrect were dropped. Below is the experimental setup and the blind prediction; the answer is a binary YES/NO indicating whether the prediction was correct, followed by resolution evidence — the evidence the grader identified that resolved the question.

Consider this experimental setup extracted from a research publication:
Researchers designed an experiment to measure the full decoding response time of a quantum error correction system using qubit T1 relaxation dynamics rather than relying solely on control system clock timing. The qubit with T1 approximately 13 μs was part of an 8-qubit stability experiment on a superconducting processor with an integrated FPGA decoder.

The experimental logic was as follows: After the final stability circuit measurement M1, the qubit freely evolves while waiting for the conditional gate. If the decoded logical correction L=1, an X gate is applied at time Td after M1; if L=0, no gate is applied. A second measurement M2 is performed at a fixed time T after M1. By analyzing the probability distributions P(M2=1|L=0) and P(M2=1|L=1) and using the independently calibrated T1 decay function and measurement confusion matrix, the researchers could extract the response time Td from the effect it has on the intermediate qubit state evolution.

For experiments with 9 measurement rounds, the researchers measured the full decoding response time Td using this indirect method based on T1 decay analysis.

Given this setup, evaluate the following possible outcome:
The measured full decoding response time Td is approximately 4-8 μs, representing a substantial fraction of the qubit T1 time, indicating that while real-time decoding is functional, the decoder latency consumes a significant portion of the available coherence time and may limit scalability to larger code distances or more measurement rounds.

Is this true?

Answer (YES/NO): NO